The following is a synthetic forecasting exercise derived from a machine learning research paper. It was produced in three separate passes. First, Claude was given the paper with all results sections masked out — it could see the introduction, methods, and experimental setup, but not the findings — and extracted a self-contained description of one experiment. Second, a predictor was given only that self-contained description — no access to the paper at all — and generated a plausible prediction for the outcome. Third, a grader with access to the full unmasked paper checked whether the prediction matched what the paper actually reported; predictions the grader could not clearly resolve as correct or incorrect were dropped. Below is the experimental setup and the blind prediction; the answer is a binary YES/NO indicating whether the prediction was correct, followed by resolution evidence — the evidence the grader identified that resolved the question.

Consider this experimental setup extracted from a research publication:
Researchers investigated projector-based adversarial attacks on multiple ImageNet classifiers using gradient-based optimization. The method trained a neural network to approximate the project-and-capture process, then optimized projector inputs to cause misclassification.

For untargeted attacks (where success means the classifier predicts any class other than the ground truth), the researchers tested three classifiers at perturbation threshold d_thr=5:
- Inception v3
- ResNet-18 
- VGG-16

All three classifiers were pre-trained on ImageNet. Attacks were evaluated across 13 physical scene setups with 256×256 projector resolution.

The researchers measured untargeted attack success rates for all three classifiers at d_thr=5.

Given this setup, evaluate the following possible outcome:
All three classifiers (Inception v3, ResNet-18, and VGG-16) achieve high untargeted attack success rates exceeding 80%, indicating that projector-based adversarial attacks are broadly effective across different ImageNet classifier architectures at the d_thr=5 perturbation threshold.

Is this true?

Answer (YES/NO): YES